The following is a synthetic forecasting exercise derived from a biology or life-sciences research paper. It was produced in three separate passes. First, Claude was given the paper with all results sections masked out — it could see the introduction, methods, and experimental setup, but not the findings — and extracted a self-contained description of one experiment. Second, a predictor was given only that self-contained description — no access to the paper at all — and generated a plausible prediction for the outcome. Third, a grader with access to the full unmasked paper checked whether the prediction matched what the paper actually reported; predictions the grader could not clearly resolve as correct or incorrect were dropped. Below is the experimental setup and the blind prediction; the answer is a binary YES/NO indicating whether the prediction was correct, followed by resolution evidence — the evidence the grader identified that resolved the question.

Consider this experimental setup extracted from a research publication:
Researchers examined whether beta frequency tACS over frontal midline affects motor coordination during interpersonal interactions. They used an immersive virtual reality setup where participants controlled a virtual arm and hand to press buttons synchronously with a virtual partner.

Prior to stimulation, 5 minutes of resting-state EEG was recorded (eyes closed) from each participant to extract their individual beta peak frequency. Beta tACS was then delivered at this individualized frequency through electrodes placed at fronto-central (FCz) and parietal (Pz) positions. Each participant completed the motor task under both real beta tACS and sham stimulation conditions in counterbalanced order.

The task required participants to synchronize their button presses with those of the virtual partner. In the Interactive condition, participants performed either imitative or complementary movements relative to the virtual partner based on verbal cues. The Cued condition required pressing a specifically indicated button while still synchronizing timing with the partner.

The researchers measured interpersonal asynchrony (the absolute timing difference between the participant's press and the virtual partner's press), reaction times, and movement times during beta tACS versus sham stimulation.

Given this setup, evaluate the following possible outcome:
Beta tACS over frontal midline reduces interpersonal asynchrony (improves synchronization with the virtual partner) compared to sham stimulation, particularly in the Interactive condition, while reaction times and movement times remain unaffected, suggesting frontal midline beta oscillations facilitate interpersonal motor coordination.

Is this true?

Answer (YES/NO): NO